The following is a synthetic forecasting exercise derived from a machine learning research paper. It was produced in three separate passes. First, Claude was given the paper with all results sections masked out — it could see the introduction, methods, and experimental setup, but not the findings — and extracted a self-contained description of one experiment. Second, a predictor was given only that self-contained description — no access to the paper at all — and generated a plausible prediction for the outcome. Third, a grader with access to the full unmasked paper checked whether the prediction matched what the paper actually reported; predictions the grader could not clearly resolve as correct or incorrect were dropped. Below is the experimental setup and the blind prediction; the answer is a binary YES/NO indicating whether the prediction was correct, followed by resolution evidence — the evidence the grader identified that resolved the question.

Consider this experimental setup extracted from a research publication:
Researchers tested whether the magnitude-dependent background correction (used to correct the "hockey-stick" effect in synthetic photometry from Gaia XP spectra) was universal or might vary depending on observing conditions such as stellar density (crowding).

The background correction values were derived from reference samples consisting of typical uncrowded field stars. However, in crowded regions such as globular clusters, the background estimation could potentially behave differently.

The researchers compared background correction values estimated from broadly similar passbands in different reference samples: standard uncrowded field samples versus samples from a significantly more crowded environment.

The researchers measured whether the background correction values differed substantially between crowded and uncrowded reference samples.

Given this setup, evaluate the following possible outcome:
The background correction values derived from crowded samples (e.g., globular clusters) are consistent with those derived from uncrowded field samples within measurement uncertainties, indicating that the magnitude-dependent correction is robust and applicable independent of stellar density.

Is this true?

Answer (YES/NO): NO